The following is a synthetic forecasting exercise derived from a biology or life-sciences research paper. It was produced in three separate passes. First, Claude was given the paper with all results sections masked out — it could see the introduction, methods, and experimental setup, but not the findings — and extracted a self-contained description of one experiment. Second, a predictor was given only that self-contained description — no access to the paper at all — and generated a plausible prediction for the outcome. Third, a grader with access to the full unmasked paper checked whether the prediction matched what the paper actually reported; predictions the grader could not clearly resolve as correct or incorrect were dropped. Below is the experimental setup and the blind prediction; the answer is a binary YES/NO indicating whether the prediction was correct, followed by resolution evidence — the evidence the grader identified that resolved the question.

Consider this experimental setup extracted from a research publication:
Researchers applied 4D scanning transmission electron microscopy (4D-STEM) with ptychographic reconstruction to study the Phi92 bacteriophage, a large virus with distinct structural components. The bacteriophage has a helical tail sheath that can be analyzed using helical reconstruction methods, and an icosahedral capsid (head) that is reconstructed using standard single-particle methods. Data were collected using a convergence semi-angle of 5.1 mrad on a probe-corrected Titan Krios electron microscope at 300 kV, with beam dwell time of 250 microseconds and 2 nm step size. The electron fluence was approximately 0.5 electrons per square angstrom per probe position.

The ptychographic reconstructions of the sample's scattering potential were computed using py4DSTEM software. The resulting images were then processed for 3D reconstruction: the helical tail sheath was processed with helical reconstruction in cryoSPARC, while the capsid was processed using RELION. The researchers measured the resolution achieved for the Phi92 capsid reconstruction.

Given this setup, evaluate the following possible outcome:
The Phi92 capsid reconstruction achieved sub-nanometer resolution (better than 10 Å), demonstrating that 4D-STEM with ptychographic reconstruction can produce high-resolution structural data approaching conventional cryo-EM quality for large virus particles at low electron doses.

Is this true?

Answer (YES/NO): NO